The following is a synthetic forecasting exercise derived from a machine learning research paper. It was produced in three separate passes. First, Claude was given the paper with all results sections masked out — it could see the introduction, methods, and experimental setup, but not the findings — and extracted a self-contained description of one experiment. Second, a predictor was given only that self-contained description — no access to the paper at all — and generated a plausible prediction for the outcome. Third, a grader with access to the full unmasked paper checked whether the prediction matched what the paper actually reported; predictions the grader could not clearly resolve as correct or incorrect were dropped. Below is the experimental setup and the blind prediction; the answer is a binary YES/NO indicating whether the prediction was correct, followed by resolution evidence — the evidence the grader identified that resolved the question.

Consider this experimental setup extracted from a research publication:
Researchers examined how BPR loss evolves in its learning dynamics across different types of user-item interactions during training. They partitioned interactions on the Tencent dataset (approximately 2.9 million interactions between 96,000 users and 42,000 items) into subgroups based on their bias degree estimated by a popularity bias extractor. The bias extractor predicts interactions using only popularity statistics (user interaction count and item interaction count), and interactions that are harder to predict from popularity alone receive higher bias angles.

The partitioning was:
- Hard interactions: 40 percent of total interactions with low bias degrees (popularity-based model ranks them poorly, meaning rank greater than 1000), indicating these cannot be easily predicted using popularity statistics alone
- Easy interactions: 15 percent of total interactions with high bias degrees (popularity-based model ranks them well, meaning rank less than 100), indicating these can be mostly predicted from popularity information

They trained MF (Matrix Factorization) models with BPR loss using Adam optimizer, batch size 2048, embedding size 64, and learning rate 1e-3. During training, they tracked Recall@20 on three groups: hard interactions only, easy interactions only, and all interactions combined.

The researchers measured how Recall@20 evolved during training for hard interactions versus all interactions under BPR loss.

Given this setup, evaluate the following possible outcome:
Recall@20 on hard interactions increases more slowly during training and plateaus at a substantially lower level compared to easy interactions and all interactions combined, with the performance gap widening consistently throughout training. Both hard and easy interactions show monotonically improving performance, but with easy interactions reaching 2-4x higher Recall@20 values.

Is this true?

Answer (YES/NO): NO